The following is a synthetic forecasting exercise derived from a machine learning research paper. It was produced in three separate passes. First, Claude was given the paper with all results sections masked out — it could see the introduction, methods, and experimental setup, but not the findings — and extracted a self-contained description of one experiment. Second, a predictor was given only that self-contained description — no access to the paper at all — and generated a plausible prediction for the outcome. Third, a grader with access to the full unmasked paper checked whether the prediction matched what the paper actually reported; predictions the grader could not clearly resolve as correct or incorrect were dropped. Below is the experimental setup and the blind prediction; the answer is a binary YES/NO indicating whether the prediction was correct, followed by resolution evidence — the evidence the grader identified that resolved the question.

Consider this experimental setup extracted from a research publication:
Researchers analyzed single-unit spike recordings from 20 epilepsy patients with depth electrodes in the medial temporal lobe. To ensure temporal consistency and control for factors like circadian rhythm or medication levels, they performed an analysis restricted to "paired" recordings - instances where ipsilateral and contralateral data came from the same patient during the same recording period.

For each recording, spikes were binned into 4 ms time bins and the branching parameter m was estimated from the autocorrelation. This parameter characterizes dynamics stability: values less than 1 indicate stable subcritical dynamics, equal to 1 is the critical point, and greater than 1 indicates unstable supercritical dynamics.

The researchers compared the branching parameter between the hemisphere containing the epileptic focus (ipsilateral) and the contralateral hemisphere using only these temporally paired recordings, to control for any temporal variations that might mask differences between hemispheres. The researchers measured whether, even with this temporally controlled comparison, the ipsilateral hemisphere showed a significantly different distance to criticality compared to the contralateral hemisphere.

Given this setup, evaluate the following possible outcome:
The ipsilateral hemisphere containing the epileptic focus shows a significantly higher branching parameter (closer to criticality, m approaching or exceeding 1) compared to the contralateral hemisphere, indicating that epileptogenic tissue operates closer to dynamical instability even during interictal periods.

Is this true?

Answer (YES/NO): NO